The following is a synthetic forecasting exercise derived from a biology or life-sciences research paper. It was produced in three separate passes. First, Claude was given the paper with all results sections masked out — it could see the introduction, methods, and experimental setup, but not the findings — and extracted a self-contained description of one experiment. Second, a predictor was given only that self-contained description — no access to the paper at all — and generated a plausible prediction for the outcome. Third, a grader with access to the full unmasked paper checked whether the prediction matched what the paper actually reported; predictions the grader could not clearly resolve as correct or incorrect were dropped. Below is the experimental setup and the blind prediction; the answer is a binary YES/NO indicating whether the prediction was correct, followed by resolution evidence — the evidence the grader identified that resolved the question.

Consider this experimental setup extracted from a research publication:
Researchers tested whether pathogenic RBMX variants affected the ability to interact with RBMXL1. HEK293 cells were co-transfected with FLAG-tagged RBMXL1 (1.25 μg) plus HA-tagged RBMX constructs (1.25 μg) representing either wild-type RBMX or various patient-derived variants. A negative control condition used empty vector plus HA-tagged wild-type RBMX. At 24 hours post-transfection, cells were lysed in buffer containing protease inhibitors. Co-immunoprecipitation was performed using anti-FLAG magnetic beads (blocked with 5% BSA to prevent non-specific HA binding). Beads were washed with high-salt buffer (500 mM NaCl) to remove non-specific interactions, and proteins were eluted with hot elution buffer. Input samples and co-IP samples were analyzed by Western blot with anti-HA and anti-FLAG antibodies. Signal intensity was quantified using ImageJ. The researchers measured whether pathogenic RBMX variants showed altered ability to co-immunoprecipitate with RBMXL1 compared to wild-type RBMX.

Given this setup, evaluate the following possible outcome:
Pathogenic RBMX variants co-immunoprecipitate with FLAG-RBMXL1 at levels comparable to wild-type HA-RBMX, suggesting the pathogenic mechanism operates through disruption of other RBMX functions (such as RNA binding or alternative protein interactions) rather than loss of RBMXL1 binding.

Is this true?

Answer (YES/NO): NO